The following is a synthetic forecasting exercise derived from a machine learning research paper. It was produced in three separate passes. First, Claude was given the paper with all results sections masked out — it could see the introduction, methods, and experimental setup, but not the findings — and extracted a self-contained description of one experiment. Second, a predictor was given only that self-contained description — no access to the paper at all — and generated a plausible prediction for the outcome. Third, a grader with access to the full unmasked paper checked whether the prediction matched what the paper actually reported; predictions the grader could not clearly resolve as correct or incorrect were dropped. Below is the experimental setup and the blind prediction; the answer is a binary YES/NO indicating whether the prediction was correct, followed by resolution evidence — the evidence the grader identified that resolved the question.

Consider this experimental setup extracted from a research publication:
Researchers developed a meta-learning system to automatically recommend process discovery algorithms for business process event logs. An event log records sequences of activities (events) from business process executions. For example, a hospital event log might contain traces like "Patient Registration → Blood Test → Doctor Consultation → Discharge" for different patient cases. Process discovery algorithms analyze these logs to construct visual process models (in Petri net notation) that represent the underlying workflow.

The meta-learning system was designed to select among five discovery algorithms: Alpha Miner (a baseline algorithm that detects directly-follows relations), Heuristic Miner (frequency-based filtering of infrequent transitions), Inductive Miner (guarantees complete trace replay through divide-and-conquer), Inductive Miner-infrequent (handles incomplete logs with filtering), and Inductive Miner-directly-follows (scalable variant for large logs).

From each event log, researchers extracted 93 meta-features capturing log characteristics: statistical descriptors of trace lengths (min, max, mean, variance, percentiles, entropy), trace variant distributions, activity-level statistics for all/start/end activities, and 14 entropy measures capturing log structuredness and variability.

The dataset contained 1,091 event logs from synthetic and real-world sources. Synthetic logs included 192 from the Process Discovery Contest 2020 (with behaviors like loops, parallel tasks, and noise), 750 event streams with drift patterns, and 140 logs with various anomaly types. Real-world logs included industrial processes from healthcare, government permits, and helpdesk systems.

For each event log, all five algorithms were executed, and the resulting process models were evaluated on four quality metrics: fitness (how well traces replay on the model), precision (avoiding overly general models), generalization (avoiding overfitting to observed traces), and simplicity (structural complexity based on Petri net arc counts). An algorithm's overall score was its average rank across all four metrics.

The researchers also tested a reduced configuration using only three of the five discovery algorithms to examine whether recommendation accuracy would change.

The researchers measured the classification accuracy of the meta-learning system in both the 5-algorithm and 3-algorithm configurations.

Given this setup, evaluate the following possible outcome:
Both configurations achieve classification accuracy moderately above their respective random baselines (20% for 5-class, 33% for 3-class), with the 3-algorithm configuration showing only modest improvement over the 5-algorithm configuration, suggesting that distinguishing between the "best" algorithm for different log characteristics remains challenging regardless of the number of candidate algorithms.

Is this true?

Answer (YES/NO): NO